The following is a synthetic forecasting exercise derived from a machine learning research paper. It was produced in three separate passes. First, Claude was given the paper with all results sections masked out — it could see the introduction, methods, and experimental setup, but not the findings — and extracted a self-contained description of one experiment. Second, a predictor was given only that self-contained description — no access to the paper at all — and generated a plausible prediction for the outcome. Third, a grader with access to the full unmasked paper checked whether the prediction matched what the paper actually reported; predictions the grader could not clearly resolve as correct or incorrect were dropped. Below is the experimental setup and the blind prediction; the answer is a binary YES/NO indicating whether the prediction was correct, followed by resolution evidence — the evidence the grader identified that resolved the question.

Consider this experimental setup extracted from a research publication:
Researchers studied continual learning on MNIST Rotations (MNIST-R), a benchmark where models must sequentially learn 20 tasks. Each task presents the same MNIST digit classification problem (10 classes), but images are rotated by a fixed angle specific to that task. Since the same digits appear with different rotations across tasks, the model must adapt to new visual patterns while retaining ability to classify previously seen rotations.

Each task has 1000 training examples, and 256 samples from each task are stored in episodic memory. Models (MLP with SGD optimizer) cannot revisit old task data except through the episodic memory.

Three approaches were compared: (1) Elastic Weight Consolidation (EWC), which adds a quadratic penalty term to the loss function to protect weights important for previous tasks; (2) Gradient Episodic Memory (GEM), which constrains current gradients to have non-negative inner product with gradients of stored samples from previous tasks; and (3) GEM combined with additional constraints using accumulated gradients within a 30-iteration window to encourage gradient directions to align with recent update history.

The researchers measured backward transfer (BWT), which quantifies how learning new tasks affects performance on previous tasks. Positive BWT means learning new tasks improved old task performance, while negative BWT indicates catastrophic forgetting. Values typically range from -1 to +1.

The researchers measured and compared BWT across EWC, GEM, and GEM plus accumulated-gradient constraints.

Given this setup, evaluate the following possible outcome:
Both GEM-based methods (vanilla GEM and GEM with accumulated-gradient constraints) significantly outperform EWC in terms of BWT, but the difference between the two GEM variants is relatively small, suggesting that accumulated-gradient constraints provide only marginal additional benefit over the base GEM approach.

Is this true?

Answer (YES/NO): NO